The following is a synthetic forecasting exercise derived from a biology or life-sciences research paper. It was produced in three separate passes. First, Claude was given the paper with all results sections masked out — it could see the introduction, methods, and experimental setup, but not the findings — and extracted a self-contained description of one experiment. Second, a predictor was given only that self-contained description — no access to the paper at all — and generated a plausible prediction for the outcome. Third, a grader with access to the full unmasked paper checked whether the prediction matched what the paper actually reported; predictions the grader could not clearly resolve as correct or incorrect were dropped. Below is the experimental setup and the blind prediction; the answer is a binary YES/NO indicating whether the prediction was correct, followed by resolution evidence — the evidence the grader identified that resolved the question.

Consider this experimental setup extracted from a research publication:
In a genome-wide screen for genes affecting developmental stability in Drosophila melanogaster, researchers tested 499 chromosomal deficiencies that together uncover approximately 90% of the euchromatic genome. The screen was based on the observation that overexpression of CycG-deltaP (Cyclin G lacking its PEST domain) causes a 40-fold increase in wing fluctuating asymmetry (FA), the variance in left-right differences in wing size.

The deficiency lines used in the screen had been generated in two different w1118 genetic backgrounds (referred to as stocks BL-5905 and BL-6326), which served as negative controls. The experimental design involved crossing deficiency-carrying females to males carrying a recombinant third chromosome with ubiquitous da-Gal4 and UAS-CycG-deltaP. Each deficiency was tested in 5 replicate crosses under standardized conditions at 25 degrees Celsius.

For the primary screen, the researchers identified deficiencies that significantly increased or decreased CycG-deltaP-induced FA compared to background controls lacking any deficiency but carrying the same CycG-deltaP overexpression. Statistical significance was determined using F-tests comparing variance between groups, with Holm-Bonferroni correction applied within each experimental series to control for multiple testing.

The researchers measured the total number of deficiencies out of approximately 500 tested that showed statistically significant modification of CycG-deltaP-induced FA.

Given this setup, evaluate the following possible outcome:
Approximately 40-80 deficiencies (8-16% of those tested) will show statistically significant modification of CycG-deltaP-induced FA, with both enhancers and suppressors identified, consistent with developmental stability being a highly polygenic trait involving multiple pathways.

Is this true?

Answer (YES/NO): NO